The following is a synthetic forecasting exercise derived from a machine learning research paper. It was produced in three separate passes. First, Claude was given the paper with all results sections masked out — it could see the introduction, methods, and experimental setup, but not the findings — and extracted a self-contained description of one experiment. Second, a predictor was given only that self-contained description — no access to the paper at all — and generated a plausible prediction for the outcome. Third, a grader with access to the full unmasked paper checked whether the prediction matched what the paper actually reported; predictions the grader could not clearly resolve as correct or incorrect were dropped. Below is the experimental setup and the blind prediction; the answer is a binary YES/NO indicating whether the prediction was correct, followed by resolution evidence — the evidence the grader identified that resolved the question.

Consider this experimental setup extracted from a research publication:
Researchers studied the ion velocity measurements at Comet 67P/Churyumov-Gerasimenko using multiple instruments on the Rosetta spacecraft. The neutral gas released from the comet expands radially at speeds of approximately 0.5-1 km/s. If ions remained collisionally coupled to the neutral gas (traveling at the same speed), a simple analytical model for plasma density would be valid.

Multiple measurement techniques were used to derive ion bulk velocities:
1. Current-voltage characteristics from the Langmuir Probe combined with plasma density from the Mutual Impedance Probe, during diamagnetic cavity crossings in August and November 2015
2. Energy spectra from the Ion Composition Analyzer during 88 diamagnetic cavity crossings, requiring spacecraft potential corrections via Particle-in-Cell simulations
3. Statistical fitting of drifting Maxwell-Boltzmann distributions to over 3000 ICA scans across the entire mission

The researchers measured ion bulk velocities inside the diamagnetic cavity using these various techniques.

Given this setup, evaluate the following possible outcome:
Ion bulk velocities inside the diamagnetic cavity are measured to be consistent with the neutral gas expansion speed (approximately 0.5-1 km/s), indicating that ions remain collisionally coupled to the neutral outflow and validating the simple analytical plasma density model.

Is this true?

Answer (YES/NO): NO